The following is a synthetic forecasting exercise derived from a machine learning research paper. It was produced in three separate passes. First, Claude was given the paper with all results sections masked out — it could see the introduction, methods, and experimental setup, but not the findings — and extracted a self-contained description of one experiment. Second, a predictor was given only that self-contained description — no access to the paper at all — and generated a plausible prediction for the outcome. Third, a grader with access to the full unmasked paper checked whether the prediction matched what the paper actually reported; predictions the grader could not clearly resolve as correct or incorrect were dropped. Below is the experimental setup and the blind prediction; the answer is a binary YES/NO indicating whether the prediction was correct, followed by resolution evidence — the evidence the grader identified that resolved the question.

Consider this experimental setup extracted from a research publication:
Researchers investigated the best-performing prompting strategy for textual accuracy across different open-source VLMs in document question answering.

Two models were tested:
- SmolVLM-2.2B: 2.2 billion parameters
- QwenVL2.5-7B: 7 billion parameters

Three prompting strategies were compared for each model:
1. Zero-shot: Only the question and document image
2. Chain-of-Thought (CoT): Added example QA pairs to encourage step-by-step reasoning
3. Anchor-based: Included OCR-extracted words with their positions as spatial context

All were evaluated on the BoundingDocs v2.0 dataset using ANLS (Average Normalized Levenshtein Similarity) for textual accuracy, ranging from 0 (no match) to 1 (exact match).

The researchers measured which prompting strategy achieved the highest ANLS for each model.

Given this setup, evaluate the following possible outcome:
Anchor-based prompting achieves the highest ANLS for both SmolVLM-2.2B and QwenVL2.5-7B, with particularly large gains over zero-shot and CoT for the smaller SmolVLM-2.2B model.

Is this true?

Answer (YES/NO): NO